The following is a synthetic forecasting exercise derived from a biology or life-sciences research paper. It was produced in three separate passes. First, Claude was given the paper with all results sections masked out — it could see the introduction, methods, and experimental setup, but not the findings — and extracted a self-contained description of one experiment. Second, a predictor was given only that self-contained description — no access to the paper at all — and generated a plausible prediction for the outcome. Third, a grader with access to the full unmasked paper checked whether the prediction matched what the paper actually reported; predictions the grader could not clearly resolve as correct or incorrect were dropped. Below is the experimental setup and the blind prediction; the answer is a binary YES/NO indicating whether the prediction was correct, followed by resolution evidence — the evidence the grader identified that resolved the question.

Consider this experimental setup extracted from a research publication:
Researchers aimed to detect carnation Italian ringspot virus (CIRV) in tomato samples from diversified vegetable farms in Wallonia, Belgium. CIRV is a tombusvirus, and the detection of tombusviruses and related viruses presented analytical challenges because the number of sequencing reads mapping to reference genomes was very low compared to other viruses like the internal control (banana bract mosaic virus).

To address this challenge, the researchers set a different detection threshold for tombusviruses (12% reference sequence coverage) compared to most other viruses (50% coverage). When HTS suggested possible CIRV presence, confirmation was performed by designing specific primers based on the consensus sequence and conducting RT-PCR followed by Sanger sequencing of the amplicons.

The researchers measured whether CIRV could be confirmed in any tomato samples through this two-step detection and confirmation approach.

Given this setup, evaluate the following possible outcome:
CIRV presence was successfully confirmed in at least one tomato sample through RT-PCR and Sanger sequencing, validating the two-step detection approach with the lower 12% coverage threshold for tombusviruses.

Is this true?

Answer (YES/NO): YES